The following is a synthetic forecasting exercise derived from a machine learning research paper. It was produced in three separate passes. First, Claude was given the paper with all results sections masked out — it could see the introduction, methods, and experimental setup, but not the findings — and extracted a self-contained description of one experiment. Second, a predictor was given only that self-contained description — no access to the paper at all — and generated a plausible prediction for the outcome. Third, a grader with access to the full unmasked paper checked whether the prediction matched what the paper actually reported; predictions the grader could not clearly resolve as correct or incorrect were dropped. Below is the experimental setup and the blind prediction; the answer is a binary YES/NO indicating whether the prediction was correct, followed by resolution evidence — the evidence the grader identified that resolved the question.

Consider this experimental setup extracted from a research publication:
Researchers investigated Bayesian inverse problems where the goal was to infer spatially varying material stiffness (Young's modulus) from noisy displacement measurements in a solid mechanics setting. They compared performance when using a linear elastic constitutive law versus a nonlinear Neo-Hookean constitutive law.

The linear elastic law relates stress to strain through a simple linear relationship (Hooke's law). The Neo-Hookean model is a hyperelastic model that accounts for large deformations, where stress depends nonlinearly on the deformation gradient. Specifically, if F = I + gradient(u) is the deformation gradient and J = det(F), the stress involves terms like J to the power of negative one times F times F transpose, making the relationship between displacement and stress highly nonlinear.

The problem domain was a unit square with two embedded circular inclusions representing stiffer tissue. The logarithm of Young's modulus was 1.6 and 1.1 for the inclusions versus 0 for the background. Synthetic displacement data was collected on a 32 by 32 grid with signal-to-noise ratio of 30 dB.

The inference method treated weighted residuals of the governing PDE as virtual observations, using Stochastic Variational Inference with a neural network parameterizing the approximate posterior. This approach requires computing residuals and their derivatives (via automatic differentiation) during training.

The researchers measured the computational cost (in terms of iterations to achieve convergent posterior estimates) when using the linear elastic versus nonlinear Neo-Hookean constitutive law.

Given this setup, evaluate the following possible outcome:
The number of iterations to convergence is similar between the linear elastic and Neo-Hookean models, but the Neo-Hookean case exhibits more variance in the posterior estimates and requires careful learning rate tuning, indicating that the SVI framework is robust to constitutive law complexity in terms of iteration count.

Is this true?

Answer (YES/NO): NO